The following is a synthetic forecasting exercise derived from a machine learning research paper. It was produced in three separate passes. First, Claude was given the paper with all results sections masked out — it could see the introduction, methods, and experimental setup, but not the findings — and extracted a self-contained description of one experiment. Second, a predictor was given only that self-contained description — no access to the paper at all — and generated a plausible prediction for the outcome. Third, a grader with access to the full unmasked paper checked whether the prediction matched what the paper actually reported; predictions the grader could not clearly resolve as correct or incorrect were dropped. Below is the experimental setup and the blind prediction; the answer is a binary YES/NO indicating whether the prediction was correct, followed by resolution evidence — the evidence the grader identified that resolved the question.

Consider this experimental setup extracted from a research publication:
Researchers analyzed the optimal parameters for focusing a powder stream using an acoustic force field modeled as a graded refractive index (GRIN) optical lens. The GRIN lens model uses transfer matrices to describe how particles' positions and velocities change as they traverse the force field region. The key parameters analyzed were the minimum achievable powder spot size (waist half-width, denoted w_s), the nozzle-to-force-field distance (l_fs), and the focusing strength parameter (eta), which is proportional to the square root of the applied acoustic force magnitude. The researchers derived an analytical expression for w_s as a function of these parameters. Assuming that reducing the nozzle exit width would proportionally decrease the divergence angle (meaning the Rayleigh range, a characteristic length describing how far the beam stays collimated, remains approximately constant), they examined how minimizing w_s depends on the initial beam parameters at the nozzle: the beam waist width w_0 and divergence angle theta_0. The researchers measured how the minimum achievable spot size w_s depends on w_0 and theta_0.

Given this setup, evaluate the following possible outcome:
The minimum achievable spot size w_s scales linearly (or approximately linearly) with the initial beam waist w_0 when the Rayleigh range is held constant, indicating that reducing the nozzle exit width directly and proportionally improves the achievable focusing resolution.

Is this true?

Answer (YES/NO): YES